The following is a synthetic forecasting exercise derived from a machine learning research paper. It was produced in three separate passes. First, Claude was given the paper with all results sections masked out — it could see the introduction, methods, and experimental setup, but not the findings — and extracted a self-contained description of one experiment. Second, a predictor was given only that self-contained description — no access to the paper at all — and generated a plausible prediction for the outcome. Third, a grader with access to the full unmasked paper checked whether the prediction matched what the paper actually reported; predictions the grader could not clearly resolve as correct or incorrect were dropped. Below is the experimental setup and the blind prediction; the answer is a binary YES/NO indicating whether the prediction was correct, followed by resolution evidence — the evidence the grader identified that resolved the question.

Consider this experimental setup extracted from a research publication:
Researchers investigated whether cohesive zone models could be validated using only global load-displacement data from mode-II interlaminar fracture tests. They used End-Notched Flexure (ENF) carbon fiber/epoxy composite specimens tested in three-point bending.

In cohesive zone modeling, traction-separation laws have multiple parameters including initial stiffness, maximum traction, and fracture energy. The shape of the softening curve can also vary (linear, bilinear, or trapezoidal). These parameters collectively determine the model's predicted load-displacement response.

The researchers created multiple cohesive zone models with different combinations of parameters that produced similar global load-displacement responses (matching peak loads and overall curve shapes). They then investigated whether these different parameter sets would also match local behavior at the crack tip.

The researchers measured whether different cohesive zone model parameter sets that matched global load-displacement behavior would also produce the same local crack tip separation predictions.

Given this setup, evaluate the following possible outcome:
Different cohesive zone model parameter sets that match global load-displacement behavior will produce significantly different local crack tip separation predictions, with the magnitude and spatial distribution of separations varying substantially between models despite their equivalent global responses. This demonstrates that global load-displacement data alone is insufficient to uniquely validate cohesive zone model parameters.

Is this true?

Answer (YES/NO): YES